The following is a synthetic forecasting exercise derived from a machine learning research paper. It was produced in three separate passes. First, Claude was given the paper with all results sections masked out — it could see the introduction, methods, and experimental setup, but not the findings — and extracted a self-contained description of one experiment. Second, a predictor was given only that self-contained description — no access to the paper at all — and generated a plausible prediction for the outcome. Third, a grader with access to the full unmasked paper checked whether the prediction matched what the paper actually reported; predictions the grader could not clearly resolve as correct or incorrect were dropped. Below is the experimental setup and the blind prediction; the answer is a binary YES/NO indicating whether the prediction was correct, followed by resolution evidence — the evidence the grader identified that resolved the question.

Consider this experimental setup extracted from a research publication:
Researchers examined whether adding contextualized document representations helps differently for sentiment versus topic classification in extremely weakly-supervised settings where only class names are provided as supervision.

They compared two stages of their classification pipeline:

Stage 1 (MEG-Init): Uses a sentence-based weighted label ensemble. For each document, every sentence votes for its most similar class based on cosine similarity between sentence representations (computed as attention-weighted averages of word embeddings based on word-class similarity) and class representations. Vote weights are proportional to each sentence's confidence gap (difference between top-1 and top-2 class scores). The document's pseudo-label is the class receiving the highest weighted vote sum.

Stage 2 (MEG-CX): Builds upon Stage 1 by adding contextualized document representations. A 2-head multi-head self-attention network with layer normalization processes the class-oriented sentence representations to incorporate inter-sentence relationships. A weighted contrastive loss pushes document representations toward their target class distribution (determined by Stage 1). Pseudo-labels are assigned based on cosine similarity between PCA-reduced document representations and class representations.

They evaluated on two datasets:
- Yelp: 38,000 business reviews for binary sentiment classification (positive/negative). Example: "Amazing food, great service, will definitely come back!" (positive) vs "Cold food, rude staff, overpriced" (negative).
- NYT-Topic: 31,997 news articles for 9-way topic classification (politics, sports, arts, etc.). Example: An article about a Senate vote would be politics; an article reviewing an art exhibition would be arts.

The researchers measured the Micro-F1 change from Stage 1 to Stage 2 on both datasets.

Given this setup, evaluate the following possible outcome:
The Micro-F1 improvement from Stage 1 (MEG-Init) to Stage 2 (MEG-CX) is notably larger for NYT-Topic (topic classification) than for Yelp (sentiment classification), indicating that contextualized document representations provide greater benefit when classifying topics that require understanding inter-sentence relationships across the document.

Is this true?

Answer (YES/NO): NO